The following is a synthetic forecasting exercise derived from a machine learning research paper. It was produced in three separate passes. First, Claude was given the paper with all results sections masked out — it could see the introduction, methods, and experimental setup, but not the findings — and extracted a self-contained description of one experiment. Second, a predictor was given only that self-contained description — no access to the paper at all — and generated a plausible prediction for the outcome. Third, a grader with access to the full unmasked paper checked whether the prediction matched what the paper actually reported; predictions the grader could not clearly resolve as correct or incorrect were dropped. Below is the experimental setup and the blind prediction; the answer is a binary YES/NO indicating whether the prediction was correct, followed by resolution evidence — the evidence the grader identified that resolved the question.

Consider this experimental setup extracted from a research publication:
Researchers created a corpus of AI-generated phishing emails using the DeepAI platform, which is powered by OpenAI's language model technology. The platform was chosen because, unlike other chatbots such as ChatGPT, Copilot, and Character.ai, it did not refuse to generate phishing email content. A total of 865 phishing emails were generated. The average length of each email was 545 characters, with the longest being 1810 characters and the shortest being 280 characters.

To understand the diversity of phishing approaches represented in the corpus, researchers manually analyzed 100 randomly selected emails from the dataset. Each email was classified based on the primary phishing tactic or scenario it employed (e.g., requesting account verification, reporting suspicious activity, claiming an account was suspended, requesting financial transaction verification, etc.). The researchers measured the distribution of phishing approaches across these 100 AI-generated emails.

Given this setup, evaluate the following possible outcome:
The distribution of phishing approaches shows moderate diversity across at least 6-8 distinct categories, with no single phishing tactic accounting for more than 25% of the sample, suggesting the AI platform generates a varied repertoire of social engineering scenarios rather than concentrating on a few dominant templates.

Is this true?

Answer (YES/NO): NO